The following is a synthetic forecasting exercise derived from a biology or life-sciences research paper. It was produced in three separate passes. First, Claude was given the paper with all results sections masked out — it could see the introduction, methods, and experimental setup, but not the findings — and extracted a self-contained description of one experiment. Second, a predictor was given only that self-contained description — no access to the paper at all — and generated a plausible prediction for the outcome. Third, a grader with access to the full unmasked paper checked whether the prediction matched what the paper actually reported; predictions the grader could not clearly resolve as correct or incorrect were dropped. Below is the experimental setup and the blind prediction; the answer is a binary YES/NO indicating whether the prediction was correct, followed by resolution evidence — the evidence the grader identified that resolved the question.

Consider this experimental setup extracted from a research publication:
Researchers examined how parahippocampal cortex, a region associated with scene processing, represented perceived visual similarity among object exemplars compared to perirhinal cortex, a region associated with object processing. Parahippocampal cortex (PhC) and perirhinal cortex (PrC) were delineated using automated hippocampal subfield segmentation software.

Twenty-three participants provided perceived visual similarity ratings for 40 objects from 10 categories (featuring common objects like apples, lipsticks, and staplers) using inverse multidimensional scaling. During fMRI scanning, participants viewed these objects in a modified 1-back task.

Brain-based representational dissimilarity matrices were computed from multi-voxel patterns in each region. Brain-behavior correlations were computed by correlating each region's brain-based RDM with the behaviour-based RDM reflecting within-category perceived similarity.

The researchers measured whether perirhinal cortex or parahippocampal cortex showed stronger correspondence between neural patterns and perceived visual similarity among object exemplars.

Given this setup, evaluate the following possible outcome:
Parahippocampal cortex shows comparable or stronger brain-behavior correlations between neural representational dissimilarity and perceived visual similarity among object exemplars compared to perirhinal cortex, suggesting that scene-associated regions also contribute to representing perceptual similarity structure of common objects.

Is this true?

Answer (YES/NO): NO